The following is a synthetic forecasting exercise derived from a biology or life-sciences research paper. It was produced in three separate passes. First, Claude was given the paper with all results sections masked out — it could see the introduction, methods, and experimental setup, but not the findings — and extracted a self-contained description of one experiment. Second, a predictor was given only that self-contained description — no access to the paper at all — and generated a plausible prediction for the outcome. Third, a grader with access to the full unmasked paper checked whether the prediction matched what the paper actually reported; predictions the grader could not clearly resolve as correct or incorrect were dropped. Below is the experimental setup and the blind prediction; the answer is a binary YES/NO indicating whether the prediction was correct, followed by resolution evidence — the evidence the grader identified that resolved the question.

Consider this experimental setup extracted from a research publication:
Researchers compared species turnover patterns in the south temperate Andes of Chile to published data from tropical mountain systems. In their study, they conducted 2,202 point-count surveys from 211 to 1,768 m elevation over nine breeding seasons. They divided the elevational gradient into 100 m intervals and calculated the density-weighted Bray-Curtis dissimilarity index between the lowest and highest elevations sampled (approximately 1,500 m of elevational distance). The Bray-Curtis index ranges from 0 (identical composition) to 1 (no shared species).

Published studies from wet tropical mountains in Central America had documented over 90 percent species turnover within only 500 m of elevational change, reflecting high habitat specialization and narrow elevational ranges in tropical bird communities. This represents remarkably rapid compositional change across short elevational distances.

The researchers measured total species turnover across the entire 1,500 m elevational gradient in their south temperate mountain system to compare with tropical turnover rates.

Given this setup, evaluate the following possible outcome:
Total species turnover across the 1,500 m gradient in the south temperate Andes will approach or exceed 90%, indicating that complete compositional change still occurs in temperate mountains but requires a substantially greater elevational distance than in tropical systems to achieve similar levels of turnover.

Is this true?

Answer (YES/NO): YES